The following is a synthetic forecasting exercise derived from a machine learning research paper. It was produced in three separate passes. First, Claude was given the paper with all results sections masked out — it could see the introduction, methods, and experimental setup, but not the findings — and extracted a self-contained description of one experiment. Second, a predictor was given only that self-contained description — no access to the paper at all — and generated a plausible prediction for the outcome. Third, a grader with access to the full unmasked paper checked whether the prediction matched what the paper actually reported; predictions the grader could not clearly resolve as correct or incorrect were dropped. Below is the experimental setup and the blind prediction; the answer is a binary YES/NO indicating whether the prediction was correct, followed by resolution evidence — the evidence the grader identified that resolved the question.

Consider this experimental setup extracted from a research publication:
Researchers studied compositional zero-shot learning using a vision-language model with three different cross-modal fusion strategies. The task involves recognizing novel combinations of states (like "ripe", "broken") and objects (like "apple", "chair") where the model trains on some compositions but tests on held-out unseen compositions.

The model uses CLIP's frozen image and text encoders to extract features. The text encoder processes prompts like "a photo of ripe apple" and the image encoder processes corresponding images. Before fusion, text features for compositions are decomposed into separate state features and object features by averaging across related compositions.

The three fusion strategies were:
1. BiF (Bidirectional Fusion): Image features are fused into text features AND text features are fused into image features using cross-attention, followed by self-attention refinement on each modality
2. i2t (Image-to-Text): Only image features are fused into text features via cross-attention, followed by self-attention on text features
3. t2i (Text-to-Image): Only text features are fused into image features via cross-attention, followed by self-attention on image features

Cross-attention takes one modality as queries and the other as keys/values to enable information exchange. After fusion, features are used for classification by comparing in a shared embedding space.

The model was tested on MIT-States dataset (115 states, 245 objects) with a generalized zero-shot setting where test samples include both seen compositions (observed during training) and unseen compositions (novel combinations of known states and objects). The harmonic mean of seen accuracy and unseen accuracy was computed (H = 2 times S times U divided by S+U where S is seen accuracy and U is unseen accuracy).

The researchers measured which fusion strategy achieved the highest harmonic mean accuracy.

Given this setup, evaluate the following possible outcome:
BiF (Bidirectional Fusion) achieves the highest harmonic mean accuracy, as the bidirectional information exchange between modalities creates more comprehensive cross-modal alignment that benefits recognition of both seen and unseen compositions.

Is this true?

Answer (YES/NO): YES